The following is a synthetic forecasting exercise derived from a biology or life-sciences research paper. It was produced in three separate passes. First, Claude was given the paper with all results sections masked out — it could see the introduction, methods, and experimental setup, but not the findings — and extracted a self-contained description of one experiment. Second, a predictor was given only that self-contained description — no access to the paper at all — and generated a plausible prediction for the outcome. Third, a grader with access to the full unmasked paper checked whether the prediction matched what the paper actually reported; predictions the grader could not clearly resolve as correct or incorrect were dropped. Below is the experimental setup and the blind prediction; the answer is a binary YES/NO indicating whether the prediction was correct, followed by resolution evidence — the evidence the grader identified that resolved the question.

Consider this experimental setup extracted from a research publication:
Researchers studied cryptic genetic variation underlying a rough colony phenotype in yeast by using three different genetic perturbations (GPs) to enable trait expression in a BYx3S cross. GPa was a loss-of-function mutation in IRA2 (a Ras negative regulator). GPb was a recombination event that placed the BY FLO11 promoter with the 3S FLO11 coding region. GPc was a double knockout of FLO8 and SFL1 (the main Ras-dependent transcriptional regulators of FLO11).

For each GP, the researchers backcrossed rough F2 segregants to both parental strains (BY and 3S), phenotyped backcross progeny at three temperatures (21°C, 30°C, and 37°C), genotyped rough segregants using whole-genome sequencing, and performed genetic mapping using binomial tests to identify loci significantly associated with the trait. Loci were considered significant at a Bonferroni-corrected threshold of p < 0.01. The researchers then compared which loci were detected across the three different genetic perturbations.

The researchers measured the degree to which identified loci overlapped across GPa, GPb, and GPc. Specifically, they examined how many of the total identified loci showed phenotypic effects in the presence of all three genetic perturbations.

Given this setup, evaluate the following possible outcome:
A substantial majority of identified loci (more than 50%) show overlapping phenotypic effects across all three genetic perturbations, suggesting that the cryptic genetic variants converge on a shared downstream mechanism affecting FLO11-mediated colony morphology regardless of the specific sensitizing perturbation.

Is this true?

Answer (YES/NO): NO